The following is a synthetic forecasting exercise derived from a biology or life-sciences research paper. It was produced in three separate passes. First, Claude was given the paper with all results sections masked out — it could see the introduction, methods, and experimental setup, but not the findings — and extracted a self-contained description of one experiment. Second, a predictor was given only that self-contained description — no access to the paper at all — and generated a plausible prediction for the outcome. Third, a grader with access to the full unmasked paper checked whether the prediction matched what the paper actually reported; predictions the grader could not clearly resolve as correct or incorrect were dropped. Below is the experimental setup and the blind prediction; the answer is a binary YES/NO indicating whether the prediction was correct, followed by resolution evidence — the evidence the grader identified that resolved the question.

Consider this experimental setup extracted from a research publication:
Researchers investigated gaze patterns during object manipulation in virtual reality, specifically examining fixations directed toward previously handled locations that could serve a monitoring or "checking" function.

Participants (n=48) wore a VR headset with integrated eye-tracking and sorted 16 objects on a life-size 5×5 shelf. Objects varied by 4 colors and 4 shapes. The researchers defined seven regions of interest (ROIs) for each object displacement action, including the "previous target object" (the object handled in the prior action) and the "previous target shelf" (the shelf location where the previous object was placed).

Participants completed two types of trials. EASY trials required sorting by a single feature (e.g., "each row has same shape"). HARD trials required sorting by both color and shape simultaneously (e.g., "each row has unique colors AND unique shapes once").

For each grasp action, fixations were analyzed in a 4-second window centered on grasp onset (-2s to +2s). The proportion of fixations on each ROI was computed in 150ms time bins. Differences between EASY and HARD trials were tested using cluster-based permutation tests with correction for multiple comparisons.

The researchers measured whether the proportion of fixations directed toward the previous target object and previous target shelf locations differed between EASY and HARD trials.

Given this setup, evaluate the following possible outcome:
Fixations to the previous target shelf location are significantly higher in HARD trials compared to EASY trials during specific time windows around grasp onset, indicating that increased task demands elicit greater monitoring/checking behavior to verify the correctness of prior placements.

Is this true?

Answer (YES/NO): NO